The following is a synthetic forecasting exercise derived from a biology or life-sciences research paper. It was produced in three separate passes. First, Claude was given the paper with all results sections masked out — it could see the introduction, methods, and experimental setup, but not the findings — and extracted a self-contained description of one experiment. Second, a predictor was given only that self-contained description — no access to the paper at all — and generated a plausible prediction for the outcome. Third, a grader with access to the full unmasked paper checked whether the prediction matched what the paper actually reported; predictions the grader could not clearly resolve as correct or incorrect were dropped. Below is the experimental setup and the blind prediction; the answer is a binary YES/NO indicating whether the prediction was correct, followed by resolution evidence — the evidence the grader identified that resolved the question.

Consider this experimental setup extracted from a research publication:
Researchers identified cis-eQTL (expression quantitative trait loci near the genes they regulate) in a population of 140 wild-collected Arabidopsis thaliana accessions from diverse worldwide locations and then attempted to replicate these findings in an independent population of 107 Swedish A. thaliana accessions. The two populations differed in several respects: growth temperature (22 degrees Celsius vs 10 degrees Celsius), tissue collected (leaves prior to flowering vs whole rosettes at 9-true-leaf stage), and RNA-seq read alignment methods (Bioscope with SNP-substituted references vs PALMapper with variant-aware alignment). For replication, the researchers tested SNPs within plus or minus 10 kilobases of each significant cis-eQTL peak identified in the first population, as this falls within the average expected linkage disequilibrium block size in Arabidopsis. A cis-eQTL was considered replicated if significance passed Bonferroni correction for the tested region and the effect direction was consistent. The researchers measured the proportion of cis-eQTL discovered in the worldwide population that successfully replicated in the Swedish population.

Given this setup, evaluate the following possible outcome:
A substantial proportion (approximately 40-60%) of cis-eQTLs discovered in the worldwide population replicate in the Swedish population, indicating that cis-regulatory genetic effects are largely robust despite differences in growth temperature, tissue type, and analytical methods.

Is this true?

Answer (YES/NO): YES